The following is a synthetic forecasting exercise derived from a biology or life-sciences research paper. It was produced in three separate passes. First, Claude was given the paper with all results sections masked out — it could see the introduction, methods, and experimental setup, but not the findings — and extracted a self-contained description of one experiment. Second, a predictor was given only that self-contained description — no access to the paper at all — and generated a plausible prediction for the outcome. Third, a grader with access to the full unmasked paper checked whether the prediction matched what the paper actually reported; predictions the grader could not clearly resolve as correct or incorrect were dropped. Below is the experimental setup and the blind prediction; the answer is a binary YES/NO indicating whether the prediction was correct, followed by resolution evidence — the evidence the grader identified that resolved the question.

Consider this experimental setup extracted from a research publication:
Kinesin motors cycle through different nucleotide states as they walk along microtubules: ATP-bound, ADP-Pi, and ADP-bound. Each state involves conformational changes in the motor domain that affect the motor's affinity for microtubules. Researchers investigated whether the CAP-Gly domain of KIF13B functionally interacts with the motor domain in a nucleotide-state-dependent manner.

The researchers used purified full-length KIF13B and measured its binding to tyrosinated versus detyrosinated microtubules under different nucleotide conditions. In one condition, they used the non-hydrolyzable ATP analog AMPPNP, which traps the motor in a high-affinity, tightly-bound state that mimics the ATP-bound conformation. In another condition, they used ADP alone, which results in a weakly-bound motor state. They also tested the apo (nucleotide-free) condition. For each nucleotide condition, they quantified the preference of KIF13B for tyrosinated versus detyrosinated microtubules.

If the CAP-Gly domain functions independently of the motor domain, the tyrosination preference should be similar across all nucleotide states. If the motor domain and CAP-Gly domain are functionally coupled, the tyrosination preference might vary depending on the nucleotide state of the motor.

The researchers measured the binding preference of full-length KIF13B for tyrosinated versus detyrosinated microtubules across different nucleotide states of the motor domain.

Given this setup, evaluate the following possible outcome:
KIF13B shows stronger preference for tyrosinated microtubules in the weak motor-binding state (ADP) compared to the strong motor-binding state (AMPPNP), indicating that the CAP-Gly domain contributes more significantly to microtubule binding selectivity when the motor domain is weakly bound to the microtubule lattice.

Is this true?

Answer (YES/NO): YES